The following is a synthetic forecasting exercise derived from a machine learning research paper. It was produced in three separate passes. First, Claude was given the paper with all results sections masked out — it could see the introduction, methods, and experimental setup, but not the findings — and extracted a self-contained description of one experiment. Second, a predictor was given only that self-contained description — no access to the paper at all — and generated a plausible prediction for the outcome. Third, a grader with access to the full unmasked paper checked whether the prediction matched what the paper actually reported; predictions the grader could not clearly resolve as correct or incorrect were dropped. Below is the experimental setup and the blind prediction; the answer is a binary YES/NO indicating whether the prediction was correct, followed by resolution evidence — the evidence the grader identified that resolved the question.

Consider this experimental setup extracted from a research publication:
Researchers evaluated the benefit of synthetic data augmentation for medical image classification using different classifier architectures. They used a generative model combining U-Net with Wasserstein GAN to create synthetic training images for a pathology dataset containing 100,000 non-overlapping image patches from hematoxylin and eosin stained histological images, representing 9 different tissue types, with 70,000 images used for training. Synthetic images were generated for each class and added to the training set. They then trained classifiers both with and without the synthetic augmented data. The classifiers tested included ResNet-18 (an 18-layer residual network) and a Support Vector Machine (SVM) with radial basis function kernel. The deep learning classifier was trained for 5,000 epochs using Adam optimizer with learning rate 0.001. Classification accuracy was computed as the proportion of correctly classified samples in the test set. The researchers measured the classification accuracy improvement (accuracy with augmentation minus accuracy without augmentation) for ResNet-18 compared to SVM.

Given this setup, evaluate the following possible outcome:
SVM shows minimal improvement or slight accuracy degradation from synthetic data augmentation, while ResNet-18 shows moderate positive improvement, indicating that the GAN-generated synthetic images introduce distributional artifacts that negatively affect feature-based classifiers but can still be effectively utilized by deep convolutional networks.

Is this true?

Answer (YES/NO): NO